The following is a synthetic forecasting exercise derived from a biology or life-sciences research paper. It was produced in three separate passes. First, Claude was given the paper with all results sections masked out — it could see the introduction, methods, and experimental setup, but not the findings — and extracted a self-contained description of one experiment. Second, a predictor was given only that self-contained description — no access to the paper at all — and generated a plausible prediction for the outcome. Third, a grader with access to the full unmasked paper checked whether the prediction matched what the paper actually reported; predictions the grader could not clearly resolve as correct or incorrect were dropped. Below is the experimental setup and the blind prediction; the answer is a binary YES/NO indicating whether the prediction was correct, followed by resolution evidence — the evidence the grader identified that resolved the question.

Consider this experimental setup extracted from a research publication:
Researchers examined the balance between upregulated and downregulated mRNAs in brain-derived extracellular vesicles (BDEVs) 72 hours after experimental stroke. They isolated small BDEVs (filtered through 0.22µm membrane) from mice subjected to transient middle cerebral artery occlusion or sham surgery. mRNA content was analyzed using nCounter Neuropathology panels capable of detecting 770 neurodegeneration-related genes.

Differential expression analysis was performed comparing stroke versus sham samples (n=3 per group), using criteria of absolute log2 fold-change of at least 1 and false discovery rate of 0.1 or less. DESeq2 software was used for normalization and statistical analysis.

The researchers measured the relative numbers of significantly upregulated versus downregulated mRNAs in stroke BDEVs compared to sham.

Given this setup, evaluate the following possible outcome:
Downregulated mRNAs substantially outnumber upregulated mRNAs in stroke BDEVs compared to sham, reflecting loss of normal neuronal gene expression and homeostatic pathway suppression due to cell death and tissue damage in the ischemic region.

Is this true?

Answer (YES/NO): NO